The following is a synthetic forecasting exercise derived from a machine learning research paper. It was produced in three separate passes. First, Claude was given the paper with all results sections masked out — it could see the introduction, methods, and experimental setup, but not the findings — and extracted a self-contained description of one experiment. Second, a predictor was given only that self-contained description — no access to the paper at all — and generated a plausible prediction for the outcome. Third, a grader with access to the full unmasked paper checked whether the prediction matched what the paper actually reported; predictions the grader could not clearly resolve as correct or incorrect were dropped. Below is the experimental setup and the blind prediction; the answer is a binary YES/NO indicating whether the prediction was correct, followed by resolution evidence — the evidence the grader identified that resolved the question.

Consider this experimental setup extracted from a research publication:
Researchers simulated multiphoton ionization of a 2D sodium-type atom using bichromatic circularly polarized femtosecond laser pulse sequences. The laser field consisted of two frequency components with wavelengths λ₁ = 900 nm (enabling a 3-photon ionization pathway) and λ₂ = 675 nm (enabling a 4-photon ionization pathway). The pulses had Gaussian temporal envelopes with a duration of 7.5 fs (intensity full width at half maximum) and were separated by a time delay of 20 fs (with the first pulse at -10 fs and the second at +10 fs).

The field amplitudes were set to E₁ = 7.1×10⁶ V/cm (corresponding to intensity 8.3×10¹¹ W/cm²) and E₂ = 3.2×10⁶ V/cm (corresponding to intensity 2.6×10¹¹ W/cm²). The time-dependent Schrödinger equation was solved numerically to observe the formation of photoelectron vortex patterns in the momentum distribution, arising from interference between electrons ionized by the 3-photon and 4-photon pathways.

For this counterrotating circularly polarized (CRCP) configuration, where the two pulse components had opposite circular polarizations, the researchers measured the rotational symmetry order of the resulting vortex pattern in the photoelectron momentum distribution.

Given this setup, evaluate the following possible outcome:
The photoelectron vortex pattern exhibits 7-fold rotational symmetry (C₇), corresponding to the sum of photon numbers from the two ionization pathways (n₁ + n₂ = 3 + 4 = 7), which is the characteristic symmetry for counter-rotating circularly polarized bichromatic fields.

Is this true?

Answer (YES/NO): YES